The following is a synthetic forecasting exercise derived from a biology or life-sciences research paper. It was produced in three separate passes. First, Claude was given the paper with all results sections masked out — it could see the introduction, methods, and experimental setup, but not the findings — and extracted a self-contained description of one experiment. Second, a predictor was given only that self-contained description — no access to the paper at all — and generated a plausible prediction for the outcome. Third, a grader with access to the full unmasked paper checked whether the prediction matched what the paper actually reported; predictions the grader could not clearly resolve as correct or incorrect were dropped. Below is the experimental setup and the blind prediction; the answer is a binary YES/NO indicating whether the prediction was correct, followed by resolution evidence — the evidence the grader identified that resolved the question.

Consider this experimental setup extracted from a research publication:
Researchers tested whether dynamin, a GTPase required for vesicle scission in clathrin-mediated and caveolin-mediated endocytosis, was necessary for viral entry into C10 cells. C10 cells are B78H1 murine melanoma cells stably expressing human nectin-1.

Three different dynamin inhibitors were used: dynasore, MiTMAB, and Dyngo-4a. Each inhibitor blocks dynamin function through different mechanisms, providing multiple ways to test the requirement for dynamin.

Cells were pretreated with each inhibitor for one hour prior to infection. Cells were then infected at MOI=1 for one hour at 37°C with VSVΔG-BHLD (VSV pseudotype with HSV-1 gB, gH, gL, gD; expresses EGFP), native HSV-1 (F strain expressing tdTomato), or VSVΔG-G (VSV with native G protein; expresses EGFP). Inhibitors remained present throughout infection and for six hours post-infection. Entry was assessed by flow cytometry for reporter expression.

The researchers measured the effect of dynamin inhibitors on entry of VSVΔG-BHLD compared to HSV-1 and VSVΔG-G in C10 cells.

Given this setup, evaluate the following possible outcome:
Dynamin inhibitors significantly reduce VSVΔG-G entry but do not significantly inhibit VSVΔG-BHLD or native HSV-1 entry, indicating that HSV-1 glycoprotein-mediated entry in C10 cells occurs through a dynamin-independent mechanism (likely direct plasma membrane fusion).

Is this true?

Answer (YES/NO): NO